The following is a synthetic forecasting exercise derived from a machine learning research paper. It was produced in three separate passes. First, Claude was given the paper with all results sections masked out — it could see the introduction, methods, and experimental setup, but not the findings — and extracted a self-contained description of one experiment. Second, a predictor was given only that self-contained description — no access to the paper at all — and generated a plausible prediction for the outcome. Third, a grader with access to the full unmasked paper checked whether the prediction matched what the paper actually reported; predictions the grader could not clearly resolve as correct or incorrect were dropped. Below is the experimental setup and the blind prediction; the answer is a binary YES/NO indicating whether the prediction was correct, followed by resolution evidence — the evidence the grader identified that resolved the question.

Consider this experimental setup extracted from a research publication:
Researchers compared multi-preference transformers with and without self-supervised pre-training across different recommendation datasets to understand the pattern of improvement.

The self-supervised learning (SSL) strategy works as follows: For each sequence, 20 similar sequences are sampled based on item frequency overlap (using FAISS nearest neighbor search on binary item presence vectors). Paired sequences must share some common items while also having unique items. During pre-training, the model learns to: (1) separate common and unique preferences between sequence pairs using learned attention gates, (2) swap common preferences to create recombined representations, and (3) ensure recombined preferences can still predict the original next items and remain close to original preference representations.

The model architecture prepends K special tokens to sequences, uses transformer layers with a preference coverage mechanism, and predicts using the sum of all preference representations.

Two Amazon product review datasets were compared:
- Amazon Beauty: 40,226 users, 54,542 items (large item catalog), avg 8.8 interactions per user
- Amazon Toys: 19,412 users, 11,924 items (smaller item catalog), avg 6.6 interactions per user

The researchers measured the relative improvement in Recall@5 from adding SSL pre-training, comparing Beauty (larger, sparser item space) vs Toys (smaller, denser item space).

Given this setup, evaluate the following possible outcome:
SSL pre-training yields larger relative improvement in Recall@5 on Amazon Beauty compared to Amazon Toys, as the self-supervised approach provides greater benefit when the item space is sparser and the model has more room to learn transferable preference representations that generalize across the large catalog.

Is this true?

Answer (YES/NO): NO